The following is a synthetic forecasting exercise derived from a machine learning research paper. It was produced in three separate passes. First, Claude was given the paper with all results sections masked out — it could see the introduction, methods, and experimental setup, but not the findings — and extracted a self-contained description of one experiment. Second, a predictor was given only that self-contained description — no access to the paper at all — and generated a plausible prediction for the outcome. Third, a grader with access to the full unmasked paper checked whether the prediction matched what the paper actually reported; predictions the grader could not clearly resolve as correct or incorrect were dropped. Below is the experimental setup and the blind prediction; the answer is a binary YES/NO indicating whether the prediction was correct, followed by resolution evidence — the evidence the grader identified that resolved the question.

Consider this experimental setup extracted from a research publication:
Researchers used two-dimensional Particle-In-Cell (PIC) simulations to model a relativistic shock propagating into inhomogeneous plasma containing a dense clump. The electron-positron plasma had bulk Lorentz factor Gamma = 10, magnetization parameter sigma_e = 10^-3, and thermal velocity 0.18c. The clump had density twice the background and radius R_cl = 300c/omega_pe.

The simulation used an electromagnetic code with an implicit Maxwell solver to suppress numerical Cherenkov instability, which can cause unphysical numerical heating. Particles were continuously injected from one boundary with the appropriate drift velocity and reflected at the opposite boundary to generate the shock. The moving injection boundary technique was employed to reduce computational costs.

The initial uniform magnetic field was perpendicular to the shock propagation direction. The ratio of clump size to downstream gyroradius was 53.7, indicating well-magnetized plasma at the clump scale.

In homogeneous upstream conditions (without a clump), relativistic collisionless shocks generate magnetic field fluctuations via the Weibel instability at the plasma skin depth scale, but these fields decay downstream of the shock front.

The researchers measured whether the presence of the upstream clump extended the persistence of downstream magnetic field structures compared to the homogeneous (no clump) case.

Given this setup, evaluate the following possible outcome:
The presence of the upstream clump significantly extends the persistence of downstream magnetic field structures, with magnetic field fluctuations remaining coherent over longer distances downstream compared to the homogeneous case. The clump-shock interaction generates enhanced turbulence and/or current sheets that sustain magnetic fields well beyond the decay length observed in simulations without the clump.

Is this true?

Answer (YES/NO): NO